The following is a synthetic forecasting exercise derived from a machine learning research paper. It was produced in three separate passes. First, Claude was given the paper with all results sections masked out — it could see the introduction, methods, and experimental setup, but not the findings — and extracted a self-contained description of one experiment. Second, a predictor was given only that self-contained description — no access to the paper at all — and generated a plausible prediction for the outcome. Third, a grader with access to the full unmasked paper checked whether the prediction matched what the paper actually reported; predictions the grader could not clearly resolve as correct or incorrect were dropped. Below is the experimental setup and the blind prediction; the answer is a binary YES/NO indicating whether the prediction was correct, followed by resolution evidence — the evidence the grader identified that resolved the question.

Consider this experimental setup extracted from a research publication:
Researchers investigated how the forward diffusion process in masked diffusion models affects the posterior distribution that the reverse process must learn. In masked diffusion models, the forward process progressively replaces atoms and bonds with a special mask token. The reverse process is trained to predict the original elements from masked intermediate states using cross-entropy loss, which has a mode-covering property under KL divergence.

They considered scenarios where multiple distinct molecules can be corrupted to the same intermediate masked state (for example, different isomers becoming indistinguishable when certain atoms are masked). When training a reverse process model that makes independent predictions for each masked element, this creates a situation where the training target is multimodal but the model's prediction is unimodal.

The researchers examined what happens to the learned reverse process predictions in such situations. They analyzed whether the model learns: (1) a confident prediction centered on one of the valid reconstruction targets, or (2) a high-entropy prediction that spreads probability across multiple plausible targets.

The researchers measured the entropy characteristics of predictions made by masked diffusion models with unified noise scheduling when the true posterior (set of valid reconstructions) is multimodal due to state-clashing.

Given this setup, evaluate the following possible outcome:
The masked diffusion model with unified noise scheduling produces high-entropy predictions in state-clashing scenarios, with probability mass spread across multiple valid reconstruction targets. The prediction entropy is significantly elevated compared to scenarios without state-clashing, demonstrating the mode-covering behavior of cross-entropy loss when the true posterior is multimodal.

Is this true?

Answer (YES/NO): YES